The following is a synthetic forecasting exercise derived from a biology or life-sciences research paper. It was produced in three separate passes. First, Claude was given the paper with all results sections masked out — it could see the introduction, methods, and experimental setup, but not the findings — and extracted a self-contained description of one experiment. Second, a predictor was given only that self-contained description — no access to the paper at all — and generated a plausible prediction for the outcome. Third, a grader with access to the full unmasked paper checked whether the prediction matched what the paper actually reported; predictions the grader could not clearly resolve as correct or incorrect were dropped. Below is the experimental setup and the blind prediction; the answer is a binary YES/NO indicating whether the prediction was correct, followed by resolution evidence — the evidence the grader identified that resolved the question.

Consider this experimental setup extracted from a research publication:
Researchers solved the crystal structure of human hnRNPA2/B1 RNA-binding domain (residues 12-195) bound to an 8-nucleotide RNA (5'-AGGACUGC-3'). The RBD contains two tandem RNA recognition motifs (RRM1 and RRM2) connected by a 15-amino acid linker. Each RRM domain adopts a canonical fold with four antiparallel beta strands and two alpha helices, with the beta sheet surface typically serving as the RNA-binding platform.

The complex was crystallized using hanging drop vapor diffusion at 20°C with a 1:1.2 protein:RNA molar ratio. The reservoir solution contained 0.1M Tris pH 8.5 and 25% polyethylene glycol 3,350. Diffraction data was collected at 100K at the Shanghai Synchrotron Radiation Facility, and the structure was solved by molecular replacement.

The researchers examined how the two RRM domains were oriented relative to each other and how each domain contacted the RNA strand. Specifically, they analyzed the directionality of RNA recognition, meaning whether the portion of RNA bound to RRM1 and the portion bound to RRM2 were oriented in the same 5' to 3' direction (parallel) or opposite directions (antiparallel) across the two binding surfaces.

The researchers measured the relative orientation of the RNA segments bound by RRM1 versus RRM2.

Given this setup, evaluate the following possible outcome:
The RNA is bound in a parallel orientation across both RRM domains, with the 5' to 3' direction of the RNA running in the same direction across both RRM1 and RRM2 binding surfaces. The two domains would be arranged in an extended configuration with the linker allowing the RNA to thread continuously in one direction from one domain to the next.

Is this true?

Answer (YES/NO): NO